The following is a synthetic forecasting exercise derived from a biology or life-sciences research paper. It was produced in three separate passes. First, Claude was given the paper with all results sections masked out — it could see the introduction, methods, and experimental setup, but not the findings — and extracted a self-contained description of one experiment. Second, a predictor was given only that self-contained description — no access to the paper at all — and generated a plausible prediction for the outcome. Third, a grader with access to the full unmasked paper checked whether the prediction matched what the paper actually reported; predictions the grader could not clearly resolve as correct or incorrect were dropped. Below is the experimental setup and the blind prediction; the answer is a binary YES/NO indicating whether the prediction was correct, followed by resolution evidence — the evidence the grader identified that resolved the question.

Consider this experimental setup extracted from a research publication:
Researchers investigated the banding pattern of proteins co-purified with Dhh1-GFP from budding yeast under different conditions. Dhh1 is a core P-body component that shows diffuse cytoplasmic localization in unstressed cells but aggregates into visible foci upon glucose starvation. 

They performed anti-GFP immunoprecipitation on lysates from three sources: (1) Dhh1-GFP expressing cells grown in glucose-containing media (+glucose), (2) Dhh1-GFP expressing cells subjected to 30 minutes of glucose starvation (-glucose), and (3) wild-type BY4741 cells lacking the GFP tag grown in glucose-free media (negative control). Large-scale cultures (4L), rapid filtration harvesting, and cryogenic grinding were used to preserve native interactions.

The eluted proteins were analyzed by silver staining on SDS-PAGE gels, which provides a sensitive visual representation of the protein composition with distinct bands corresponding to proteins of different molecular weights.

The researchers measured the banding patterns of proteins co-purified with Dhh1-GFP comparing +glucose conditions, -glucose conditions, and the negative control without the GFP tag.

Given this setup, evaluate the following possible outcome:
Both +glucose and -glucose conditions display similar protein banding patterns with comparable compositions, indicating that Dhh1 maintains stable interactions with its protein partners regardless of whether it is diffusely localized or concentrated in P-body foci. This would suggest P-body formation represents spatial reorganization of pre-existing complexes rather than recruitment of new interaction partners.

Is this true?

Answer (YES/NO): YES